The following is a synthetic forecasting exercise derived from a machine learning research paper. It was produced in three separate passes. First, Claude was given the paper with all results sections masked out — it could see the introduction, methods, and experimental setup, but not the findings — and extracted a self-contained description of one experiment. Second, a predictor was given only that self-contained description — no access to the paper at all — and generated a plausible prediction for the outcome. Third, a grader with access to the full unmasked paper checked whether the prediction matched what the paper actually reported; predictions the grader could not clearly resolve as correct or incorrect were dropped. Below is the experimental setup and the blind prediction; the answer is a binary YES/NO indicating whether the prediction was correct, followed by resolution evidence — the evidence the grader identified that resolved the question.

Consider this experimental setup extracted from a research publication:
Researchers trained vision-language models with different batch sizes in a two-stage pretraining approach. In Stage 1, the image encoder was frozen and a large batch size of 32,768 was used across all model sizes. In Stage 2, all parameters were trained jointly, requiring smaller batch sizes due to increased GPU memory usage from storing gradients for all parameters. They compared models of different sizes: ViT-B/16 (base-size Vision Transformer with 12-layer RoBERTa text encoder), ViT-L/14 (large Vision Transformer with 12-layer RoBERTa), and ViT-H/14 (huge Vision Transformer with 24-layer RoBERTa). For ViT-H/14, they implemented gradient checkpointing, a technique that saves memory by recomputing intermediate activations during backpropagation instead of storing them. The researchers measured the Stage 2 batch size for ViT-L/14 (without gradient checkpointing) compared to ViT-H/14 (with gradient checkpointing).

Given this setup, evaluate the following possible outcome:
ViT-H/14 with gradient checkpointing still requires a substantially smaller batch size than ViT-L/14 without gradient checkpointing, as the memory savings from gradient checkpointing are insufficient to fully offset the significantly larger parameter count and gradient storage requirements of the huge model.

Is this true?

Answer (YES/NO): NO